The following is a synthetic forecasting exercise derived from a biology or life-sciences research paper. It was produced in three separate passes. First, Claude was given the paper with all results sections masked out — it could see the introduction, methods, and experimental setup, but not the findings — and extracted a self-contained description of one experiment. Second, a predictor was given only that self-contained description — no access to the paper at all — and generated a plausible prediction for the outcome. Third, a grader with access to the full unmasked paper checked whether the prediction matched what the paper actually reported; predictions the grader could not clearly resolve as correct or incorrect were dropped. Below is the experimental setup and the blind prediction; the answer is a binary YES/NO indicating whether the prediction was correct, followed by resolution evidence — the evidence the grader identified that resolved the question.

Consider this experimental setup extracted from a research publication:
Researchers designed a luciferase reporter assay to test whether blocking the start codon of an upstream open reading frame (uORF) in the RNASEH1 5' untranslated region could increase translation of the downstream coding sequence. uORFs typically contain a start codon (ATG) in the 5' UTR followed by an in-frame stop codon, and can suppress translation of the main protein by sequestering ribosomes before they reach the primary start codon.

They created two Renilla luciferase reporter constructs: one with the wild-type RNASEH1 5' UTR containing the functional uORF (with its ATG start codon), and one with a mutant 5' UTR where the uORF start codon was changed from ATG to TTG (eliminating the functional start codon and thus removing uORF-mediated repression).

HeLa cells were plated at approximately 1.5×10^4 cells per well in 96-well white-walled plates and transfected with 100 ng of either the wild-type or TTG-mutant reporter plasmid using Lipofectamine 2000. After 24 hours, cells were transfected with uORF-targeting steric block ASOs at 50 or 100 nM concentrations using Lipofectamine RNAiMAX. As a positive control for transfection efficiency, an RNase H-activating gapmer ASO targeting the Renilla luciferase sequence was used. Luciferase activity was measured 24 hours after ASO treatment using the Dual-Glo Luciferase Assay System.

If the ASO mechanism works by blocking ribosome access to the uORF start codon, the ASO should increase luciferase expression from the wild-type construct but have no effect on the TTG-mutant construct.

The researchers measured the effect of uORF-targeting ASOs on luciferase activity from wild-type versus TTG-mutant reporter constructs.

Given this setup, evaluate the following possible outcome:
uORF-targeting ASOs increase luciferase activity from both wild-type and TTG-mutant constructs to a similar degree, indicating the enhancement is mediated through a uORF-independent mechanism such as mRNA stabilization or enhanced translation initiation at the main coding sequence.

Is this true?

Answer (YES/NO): NO